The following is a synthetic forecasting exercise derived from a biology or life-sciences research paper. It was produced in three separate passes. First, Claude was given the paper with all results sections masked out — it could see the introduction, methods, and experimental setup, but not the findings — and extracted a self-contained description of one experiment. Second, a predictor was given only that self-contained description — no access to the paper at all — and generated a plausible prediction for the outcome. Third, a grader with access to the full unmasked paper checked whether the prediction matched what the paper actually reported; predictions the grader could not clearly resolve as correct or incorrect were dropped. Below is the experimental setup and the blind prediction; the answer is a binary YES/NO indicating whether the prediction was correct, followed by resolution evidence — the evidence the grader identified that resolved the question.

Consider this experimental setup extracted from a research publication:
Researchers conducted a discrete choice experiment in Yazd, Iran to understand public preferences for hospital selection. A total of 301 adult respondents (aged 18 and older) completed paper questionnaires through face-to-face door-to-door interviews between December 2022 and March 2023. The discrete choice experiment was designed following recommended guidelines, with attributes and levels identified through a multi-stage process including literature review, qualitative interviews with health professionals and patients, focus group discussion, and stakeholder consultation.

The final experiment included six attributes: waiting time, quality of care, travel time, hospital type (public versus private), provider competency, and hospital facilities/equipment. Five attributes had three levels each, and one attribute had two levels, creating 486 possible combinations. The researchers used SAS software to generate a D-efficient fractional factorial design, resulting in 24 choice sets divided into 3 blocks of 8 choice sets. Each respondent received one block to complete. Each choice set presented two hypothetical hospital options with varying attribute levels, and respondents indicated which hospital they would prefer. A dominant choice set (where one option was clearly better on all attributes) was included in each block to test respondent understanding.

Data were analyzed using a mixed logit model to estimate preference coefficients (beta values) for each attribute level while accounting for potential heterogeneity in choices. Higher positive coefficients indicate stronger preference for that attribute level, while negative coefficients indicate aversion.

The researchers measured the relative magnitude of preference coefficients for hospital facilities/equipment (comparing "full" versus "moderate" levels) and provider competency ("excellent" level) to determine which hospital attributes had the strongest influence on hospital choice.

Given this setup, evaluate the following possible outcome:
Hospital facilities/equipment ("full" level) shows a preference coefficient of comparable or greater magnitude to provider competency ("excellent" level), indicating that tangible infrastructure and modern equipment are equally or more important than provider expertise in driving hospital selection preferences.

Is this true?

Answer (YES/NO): YES